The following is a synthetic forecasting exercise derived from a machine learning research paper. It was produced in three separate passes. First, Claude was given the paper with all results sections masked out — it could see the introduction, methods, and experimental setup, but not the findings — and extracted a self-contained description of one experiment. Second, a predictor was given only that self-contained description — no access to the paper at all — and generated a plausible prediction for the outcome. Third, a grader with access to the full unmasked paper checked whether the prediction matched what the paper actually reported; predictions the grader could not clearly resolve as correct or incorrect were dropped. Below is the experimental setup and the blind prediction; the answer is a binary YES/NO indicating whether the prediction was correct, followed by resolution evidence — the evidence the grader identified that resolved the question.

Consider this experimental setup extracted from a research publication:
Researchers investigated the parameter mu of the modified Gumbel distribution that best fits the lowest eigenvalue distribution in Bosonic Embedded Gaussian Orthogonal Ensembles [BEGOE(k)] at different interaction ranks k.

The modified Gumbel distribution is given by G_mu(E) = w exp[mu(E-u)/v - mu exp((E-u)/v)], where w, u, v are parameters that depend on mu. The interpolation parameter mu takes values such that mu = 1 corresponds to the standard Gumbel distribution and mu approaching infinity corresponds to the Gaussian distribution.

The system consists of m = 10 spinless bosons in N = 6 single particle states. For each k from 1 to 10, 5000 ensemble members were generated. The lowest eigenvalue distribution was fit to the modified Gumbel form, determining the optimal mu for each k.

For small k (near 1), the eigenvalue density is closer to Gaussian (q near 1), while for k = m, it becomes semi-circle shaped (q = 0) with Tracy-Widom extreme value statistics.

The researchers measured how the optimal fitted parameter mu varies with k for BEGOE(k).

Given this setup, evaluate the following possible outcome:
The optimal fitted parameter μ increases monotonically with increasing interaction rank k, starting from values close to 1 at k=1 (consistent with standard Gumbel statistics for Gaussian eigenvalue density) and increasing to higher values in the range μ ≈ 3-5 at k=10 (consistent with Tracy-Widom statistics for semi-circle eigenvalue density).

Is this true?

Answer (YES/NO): NO